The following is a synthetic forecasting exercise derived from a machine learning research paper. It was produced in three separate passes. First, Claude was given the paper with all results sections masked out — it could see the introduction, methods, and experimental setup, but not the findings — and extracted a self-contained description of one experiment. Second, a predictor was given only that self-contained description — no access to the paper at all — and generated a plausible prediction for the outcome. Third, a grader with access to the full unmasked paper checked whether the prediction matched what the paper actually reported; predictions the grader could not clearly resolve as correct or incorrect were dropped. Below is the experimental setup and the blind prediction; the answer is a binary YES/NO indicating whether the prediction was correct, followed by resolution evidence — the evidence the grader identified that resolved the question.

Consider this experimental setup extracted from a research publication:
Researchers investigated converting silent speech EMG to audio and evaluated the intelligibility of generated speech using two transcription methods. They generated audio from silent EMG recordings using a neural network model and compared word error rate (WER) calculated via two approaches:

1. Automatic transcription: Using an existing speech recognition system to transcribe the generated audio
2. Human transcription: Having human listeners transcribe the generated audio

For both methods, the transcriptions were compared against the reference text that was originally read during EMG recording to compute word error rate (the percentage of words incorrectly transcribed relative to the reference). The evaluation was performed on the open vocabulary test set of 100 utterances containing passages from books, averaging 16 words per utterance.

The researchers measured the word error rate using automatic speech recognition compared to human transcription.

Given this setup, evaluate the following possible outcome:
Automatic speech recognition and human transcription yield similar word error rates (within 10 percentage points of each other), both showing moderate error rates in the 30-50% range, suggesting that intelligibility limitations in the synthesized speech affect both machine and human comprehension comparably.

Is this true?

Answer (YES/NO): NO